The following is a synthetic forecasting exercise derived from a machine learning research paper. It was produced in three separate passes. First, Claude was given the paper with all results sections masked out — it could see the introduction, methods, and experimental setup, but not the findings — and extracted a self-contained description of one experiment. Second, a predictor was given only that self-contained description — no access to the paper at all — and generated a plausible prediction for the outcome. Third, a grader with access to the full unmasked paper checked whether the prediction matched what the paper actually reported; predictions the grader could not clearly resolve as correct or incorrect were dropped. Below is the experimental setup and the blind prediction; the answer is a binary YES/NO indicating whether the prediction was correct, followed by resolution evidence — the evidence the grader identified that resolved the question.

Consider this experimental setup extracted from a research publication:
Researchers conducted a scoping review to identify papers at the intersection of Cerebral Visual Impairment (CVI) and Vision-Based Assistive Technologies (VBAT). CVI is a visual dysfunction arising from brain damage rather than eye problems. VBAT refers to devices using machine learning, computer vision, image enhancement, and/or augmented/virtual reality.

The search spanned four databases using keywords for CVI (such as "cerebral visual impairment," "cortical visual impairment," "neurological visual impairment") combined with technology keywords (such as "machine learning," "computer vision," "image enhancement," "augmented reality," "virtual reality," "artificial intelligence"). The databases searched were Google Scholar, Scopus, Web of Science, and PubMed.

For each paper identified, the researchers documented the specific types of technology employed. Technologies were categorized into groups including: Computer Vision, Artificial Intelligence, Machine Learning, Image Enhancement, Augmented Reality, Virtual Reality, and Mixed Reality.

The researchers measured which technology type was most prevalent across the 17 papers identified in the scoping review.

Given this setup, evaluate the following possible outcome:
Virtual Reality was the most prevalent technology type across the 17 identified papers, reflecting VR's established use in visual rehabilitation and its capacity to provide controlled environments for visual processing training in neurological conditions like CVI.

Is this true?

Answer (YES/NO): YES